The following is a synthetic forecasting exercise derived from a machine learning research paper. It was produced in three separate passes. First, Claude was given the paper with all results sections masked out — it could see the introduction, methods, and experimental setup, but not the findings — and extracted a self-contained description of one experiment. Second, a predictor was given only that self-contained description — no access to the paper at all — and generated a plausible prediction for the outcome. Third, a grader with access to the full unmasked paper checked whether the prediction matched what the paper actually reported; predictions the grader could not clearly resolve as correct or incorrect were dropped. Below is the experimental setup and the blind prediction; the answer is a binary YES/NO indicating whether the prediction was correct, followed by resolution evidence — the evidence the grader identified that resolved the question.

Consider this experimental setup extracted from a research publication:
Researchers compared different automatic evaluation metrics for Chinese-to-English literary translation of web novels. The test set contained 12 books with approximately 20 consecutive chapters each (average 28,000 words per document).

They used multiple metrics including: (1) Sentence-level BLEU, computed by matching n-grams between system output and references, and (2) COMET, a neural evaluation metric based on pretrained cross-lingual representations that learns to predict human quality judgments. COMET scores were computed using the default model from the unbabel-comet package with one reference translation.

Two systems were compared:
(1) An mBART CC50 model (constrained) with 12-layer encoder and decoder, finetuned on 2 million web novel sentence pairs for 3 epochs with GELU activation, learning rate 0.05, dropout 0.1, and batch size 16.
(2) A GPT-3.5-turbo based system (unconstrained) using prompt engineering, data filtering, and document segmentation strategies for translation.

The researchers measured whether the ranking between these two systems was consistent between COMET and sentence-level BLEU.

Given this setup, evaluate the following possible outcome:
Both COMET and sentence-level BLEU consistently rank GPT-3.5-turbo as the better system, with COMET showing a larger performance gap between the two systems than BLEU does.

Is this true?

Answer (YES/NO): NO